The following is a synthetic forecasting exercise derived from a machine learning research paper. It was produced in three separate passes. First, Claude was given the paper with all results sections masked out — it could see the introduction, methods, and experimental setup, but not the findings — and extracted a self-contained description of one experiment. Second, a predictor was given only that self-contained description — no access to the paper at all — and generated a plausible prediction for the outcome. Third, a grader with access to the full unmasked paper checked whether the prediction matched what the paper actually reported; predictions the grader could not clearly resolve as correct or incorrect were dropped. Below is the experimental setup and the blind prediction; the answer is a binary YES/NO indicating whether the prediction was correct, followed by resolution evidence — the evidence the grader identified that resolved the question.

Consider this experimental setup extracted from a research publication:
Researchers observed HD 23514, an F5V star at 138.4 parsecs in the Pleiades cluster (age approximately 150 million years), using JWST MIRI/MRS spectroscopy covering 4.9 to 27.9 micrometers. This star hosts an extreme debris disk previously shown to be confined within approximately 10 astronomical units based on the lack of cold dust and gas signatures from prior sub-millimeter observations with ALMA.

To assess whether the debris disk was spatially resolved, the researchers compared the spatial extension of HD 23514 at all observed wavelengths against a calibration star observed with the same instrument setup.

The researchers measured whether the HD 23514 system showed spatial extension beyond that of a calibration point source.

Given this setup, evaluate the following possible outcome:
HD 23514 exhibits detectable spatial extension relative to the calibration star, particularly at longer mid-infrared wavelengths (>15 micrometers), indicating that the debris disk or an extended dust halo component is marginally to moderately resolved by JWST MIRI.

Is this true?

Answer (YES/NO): NO